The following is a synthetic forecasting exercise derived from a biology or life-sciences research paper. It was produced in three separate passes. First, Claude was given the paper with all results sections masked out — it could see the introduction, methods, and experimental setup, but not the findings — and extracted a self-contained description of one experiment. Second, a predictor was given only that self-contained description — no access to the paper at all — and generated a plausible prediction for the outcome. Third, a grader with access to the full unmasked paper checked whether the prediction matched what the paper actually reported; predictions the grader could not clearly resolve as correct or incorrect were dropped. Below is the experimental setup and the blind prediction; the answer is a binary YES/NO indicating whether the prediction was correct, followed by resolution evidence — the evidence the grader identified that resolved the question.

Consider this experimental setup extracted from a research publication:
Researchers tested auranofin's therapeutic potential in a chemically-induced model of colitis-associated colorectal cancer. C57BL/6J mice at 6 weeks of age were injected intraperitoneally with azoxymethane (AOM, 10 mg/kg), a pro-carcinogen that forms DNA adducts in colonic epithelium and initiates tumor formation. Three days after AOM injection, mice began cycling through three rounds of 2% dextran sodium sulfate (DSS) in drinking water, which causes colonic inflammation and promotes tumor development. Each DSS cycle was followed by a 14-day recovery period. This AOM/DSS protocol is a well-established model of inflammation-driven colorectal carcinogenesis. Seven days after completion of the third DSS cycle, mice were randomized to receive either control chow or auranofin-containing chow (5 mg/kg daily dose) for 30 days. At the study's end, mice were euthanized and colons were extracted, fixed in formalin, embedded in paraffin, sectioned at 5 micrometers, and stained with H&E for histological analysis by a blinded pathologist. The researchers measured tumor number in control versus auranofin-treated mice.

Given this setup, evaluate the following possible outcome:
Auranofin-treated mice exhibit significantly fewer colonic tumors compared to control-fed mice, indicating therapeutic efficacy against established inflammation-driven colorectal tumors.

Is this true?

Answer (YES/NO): NO